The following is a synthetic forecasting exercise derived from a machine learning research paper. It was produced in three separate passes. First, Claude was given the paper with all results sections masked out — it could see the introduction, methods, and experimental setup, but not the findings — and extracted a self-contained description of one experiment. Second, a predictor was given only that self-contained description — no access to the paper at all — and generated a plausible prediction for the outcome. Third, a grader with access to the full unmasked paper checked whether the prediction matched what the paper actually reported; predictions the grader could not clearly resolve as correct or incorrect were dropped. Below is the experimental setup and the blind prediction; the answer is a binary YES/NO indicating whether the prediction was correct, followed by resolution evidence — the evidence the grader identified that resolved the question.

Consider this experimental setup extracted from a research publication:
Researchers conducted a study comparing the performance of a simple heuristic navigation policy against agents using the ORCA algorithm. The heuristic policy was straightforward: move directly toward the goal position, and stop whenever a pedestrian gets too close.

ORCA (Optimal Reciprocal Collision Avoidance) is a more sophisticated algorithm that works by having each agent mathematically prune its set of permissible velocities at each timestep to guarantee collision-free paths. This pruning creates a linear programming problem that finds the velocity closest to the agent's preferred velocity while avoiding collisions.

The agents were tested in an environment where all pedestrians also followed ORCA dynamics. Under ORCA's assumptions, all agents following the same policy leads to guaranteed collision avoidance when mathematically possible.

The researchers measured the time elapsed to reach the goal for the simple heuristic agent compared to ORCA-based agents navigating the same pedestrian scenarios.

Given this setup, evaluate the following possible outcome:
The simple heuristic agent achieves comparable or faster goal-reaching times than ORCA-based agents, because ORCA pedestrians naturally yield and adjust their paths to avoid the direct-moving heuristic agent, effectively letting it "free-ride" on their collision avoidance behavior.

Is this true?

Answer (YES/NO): YES